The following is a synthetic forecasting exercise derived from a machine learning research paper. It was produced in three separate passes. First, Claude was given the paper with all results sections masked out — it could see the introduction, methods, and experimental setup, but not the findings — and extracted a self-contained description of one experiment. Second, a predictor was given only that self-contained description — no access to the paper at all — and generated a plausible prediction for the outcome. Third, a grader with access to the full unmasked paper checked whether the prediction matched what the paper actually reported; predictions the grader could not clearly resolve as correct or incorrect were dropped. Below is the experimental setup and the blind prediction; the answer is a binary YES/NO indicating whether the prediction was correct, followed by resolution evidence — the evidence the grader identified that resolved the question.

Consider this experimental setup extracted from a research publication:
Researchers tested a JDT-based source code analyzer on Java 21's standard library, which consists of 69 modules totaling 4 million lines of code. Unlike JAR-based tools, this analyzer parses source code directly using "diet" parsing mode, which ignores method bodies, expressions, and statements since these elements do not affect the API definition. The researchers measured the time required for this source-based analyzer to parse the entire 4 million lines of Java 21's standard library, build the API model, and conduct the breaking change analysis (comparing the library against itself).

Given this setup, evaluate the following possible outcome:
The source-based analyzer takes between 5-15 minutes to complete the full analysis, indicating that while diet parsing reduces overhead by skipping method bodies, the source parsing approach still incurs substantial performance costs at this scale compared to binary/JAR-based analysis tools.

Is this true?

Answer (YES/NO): NO